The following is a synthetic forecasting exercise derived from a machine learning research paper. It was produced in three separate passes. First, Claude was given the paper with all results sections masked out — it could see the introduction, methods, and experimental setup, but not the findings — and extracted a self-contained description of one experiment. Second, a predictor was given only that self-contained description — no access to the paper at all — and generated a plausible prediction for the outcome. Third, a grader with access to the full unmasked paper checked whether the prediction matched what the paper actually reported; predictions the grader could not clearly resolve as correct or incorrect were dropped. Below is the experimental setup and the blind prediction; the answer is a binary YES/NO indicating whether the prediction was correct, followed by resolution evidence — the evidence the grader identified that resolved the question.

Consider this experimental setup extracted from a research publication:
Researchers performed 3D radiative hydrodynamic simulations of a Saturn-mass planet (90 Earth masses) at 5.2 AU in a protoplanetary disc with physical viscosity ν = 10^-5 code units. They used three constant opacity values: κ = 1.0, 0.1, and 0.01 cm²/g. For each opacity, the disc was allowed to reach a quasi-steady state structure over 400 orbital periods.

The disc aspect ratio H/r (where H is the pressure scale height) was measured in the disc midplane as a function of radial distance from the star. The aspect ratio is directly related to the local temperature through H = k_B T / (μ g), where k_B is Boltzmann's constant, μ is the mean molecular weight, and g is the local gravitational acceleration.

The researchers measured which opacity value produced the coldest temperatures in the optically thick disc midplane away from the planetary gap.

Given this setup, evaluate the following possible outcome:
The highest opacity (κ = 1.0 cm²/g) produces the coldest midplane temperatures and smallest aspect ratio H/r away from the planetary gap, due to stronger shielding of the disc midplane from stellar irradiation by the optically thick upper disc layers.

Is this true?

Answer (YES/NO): NO